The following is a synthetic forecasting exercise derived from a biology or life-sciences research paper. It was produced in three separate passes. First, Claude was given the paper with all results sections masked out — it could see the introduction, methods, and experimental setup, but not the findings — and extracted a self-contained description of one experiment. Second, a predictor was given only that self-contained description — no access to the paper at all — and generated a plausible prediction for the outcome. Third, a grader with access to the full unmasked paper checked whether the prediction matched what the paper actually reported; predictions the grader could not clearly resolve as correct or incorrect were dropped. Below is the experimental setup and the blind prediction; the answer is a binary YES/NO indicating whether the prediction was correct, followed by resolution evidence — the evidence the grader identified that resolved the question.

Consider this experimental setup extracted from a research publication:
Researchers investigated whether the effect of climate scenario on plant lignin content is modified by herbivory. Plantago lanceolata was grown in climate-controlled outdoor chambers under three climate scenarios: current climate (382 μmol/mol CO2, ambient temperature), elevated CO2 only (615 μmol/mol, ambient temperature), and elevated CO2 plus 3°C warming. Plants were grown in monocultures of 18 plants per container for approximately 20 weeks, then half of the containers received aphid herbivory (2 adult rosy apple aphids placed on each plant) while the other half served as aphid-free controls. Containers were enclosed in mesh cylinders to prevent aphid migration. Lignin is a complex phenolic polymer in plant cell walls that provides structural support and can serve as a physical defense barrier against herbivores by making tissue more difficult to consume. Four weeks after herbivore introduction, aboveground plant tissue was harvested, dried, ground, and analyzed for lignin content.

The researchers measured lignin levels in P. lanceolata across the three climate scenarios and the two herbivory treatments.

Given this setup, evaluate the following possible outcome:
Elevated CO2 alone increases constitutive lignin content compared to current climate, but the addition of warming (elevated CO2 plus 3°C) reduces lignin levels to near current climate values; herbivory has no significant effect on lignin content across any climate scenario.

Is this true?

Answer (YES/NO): NO